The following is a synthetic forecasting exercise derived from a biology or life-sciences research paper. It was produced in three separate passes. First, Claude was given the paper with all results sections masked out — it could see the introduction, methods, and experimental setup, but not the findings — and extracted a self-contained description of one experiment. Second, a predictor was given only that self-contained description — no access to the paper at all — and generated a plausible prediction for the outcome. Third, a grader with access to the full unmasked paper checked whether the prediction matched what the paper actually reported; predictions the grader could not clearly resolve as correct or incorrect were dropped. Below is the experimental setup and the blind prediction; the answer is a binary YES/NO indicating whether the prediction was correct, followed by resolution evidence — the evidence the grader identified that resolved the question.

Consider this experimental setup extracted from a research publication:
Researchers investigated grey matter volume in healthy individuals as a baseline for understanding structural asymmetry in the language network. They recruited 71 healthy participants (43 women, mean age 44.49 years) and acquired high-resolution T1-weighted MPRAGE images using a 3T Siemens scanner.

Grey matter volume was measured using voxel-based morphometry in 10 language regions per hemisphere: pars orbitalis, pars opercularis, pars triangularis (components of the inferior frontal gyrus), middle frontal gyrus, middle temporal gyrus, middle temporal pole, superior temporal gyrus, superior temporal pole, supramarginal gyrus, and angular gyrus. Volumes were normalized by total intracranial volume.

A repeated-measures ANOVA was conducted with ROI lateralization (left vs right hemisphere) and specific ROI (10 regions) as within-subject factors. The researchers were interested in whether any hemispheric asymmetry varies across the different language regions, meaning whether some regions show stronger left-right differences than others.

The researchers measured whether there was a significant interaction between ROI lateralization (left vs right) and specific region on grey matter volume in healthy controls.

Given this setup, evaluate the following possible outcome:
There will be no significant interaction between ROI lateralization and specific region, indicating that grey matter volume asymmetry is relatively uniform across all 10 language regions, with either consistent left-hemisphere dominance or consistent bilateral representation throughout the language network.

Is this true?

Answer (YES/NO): NO